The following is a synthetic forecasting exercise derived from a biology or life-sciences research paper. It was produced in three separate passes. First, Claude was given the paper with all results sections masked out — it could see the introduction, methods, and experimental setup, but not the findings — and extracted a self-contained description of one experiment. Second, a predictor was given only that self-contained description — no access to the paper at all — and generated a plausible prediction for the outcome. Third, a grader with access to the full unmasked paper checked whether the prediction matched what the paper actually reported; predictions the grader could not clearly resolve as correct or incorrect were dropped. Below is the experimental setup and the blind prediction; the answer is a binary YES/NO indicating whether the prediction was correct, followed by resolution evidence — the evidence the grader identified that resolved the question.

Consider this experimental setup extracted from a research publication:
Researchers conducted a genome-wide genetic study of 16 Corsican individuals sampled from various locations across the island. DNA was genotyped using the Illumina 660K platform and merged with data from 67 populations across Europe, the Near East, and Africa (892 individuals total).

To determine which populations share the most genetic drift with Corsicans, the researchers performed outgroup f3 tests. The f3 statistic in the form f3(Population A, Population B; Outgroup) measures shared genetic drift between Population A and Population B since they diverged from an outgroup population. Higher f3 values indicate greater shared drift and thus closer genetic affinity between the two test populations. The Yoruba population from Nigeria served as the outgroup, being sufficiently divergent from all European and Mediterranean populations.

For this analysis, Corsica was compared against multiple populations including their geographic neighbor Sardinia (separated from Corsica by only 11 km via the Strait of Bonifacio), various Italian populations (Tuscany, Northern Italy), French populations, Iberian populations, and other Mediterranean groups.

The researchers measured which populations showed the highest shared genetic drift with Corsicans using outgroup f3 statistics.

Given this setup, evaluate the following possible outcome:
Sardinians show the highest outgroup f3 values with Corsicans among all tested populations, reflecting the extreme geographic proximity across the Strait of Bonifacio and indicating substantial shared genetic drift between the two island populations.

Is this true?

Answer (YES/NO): YES